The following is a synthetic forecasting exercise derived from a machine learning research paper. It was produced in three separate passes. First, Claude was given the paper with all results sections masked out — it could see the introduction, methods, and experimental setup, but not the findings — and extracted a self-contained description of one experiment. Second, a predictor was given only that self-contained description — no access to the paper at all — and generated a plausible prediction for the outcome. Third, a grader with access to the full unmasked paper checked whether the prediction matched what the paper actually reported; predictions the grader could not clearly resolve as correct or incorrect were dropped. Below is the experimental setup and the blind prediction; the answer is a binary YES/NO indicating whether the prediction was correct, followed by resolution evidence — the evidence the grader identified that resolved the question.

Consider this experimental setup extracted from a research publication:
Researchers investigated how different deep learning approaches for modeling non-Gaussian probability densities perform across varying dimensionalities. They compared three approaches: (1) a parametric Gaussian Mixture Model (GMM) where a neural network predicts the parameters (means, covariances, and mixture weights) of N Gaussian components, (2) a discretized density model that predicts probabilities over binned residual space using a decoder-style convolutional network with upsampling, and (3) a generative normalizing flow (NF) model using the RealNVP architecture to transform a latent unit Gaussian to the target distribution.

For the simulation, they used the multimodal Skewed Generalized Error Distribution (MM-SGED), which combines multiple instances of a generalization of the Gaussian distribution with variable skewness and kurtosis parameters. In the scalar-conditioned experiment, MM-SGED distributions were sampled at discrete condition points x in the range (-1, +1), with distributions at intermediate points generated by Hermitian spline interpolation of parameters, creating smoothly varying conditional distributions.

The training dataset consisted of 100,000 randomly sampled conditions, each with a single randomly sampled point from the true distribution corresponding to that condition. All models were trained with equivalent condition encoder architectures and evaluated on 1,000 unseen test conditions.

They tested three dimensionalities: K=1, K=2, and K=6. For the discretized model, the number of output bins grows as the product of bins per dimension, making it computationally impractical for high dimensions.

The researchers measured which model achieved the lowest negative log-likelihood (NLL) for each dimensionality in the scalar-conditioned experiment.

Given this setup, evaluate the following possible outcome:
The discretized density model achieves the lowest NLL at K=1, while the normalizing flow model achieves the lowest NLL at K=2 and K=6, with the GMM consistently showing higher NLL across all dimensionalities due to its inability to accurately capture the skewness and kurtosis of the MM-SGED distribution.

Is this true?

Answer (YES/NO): NO